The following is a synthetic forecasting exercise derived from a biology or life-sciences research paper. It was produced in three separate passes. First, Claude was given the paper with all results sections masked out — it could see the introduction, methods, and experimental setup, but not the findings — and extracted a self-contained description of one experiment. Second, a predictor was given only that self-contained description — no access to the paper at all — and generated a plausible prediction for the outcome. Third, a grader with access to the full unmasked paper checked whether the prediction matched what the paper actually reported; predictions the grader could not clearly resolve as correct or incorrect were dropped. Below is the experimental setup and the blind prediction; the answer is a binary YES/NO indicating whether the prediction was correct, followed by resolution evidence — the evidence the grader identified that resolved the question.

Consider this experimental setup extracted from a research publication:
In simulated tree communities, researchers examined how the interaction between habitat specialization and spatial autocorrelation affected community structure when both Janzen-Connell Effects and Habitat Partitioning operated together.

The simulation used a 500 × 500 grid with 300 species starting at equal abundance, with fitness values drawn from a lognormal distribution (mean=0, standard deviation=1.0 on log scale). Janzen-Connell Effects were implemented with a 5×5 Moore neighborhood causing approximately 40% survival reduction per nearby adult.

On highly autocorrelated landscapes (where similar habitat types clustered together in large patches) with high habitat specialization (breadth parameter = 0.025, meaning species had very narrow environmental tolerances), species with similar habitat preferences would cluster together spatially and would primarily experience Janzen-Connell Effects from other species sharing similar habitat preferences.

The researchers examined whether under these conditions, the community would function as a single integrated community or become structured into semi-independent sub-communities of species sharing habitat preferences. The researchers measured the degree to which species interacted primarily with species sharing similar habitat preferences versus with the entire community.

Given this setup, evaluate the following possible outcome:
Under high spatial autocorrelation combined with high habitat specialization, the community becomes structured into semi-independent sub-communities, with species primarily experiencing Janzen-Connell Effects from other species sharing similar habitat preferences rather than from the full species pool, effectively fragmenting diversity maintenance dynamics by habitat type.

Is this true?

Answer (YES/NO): YES